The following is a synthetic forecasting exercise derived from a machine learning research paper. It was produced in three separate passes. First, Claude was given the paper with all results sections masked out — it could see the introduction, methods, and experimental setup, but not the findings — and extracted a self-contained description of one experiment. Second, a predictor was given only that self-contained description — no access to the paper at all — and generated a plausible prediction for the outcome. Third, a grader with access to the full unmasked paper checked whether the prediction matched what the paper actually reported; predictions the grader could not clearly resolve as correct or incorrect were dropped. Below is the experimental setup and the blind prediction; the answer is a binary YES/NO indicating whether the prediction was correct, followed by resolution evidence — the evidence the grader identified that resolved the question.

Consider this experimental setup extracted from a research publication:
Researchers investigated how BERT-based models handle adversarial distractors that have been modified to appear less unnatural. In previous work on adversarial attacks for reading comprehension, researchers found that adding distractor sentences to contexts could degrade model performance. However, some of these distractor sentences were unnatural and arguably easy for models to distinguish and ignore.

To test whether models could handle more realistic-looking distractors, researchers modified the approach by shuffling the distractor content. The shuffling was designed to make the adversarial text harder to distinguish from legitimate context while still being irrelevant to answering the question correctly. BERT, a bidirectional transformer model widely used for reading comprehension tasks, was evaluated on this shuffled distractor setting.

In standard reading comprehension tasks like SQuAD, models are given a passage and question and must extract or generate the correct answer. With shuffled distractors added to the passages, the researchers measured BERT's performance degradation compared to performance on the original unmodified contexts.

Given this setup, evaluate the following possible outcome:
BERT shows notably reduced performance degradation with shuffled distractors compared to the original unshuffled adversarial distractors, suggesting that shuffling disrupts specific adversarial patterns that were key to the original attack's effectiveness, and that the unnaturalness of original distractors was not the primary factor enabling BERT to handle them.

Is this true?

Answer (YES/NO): NO